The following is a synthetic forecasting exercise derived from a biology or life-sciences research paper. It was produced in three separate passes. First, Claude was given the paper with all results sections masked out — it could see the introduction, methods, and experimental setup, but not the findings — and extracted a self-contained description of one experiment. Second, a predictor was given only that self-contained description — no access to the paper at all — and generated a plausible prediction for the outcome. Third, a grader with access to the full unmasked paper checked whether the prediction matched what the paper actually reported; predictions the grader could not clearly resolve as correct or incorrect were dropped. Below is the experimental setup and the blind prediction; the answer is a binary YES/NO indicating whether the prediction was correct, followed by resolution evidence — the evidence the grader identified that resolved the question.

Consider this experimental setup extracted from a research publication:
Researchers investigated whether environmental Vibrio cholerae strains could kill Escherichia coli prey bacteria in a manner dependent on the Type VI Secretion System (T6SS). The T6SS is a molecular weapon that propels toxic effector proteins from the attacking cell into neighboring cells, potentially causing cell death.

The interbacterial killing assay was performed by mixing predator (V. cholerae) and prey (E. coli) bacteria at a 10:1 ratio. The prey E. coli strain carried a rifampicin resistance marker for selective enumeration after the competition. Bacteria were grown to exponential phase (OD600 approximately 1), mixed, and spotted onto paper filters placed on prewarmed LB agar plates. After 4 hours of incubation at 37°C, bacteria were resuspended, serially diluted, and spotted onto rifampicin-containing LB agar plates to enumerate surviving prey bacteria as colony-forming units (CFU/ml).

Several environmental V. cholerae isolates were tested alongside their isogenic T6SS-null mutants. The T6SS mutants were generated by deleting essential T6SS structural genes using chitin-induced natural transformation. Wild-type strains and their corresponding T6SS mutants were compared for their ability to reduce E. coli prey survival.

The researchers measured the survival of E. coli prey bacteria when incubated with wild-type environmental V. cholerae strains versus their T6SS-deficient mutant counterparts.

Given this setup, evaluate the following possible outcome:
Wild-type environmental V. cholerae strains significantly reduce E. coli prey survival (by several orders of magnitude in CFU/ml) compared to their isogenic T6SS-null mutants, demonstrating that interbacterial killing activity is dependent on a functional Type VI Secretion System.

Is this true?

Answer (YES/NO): YES